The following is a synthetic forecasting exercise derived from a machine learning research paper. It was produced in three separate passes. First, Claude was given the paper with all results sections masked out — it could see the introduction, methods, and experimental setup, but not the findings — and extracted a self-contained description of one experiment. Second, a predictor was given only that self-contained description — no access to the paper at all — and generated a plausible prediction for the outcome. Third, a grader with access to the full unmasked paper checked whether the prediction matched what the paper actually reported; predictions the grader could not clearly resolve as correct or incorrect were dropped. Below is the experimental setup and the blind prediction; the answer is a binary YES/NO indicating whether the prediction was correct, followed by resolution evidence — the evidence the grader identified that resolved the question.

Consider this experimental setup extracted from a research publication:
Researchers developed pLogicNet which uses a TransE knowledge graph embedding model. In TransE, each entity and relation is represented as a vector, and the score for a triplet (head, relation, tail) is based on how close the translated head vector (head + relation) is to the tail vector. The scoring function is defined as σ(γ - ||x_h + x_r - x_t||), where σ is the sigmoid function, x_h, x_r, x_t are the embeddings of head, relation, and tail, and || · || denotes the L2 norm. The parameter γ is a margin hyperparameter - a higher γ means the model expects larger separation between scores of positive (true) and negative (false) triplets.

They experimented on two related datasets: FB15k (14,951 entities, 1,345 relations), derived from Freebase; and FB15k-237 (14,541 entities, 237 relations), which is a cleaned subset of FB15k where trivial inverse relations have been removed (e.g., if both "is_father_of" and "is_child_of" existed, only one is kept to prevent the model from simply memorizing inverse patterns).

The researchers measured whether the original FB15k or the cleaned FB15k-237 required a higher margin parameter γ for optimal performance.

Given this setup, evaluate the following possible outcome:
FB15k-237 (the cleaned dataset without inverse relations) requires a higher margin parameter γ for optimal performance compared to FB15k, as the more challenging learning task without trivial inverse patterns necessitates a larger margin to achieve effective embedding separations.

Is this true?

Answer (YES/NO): NO